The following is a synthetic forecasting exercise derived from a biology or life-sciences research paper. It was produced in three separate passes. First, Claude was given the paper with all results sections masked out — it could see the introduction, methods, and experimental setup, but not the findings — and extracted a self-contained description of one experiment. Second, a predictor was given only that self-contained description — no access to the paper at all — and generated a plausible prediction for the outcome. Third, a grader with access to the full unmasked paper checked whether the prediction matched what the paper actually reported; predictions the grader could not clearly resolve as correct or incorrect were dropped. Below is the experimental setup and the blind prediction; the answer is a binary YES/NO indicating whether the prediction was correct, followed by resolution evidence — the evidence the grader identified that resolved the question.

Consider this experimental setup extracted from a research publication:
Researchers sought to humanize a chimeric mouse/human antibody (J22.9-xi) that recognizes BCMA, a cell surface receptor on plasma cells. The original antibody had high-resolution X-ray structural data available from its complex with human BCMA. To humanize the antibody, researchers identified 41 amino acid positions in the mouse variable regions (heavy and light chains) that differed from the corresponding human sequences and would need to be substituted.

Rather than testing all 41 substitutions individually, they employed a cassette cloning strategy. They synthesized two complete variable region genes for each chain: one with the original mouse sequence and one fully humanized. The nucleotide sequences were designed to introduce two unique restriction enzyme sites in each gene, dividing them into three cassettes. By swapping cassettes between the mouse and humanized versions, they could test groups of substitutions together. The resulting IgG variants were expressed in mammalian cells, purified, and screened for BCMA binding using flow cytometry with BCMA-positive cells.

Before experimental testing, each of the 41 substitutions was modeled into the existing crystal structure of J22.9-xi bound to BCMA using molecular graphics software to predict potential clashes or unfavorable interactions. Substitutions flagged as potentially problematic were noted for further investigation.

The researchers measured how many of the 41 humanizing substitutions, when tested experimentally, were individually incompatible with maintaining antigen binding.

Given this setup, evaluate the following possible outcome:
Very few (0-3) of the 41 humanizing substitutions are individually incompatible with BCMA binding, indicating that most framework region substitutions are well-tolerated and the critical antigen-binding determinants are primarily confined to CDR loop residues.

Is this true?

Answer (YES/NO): YES